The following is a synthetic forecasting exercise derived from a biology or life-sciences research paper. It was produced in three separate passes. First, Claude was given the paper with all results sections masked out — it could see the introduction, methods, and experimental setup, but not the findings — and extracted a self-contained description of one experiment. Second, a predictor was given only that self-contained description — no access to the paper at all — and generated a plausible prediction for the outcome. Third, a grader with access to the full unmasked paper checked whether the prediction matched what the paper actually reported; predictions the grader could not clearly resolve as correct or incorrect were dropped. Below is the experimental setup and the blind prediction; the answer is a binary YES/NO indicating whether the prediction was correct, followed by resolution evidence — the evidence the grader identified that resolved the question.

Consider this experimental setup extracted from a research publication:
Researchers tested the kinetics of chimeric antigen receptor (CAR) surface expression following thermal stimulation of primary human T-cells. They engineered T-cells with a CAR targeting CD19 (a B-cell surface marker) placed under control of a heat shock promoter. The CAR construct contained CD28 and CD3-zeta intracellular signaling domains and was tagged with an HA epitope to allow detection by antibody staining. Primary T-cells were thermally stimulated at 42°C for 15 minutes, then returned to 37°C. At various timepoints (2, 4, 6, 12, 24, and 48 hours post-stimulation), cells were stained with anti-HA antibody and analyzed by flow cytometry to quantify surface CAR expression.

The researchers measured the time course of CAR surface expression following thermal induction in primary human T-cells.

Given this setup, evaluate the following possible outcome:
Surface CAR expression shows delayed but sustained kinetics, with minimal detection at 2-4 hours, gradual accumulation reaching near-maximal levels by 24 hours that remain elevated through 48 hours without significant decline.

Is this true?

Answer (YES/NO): NO